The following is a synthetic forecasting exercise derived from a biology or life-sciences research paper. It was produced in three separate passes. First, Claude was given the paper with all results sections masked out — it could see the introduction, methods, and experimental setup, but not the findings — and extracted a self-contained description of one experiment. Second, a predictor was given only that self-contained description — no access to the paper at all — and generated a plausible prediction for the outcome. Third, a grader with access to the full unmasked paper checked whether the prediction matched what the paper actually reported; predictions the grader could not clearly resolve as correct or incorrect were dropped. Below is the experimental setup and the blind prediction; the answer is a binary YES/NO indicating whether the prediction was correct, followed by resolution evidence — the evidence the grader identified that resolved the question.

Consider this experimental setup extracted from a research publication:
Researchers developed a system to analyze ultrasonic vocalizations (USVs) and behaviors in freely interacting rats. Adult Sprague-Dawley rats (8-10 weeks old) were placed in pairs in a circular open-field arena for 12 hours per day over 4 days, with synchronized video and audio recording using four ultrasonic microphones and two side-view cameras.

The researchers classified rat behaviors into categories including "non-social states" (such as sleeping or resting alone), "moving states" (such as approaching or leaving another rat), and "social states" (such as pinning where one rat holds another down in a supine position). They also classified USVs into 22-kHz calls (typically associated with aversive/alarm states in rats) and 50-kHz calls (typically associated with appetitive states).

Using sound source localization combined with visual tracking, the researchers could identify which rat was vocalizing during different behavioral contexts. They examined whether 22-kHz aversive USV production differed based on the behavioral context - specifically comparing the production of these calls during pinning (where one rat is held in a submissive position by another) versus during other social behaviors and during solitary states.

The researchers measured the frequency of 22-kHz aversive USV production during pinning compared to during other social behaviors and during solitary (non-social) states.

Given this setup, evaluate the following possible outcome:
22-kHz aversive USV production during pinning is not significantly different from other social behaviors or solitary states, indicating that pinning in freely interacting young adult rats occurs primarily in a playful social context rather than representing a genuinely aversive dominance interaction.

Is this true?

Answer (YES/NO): NO